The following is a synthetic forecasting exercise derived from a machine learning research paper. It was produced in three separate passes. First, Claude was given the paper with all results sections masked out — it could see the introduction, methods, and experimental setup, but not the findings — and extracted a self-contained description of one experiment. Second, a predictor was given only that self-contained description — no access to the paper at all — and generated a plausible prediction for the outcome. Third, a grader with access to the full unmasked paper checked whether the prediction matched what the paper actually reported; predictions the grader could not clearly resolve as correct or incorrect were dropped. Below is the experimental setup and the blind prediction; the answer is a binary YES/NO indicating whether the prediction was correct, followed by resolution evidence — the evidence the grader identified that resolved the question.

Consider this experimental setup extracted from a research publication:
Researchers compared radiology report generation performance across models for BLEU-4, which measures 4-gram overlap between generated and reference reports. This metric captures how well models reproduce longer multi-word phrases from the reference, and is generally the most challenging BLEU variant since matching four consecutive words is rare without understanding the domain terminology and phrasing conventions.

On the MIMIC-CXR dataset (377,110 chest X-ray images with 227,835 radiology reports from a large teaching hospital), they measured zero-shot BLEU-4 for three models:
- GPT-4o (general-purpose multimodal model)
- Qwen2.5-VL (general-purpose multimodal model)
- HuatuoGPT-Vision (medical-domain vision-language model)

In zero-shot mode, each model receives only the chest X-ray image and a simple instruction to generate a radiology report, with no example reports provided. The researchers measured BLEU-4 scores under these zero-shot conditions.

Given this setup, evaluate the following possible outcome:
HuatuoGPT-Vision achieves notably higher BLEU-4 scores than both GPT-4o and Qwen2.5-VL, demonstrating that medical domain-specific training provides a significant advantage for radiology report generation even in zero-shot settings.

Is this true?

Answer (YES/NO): NO